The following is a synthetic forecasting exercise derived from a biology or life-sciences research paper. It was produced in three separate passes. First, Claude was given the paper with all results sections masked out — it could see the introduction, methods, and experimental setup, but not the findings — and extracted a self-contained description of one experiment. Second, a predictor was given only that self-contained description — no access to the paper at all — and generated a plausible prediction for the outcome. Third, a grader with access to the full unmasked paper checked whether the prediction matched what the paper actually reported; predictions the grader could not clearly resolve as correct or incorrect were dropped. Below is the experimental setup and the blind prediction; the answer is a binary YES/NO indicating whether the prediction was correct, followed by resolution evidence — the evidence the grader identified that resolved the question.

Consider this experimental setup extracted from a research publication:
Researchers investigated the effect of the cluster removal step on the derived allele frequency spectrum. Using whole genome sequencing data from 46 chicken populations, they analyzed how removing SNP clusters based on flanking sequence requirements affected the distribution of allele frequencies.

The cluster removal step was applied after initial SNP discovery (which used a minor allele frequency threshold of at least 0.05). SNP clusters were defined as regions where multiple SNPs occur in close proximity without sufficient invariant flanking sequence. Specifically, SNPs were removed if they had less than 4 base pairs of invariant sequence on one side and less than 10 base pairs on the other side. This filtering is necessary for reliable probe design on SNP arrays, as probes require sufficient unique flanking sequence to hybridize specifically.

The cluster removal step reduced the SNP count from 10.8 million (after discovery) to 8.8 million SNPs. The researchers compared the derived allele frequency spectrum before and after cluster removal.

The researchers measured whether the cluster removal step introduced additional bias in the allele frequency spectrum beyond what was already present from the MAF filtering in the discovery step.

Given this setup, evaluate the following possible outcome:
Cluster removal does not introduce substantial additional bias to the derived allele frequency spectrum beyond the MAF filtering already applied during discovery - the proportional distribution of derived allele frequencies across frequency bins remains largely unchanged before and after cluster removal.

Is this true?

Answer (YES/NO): YES